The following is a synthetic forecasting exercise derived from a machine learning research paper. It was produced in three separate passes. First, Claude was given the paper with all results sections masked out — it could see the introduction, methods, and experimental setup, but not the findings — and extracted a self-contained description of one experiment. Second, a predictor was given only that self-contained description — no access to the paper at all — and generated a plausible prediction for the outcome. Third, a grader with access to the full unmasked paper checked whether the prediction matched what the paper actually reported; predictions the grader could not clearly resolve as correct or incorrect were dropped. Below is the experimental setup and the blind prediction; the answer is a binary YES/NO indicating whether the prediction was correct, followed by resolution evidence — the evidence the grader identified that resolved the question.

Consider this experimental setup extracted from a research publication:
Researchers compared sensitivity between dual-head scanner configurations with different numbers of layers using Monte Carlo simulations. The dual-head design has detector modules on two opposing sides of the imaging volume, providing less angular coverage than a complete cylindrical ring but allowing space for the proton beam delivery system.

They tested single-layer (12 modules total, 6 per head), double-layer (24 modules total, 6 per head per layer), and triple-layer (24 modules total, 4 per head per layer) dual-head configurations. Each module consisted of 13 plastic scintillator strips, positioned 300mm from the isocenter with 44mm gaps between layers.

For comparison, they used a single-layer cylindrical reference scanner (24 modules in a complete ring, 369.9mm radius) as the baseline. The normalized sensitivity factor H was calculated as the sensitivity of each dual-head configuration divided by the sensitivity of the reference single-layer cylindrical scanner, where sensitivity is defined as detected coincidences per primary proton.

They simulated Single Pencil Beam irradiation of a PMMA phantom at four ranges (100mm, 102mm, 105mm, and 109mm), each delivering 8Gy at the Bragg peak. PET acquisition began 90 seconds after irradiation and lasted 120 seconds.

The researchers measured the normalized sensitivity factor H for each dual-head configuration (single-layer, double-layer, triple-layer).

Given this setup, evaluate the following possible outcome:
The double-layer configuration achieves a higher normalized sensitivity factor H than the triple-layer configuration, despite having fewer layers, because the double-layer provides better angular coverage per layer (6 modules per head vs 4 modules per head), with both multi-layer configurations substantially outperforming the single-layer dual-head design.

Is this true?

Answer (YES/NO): NO